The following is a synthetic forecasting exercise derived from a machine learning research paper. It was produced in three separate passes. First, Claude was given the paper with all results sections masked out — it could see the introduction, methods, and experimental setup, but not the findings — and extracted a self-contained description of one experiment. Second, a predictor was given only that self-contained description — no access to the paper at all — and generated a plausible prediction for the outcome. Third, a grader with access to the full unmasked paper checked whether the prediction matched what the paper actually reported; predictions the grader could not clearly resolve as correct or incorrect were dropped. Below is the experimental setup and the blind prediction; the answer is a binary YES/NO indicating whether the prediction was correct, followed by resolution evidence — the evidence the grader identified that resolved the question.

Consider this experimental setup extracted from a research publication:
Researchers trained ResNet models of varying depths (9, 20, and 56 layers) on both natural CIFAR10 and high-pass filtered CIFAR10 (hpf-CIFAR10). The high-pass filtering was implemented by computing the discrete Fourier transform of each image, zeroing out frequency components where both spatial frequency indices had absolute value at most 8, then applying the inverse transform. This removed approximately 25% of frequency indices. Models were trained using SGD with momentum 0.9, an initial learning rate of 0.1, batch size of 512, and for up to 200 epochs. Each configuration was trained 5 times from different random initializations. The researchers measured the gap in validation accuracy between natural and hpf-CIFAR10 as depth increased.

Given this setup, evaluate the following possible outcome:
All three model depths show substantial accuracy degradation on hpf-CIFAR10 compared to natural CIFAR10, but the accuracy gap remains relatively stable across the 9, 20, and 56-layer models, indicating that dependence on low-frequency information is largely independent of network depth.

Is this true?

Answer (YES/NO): YES